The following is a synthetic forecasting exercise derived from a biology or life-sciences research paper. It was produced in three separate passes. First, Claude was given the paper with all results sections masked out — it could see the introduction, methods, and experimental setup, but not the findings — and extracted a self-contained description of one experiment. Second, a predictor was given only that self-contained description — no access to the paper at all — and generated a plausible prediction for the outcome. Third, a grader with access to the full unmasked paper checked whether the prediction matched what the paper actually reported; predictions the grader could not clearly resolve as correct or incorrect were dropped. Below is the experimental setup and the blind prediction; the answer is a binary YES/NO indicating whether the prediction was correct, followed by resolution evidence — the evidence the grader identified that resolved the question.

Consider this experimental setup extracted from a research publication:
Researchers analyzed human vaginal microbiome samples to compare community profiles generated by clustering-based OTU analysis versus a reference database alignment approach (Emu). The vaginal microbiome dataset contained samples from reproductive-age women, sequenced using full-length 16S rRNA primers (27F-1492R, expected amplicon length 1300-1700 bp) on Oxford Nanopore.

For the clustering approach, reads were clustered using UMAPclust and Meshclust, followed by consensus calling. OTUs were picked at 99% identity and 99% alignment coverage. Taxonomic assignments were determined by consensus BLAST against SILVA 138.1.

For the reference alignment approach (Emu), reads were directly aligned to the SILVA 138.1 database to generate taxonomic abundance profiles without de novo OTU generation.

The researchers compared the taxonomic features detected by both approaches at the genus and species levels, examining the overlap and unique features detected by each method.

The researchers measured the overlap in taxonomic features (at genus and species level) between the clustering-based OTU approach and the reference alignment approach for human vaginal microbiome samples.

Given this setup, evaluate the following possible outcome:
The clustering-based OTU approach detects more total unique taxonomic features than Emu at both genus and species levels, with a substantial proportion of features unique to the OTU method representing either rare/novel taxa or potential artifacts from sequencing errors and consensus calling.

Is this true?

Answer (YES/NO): NO